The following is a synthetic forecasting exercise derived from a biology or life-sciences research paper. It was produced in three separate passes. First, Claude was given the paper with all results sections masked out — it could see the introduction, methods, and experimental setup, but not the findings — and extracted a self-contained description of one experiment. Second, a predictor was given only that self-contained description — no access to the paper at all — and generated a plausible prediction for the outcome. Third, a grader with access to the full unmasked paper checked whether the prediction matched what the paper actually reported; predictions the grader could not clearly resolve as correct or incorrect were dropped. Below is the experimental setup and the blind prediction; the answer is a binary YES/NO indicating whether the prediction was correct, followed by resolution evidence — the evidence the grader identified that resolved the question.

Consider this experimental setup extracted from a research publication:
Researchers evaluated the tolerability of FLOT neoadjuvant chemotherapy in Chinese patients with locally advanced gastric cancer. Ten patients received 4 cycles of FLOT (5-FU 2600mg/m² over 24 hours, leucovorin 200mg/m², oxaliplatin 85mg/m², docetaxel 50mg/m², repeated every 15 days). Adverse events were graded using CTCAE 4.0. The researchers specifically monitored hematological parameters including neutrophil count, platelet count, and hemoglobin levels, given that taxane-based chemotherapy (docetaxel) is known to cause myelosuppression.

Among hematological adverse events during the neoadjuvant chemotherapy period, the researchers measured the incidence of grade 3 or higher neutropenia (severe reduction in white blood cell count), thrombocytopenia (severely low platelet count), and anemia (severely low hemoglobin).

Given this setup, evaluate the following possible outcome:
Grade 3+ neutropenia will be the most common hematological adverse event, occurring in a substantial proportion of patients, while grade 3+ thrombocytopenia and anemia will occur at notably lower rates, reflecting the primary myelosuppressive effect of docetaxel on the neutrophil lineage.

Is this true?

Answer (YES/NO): NO